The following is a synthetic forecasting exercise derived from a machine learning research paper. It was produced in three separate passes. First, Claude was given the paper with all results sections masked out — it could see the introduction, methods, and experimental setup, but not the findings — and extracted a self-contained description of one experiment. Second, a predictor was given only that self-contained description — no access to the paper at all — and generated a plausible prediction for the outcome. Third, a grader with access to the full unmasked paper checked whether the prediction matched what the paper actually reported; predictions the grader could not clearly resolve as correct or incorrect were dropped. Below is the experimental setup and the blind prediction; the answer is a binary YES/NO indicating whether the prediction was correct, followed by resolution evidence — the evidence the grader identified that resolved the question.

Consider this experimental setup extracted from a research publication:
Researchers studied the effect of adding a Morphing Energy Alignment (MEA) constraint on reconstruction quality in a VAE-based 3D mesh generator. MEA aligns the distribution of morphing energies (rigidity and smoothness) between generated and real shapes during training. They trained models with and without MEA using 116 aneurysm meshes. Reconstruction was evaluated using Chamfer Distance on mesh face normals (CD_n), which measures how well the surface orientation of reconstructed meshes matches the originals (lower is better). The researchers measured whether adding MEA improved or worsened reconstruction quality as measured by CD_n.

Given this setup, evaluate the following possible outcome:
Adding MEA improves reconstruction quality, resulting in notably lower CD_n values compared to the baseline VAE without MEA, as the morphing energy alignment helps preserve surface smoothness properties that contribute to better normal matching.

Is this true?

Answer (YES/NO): NO